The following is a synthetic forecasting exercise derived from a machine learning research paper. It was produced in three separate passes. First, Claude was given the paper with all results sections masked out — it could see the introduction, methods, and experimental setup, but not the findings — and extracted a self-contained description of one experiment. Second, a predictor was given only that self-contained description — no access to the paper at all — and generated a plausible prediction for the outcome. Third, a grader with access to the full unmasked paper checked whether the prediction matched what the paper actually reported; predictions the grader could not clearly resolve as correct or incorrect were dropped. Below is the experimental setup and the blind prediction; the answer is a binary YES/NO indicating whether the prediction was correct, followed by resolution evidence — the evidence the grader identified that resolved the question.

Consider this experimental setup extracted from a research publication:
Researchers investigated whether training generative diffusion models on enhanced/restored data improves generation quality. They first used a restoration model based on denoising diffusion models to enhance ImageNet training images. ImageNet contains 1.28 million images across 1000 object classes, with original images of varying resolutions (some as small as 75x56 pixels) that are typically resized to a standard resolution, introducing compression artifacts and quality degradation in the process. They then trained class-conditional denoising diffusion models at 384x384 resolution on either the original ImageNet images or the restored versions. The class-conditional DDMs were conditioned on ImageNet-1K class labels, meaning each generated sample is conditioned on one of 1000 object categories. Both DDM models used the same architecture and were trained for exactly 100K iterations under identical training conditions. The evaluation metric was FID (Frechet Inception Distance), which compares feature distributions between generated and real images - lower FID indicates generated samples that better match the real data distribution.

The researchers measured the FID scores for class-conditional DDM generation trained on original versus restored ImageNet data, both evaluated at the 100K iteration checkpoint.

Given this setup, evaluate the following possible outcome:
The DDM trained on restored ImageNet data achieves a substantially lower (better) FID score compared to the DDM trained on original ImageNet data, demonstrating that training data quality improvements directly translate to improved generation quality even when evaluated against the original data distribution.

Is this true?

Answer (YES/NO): YES